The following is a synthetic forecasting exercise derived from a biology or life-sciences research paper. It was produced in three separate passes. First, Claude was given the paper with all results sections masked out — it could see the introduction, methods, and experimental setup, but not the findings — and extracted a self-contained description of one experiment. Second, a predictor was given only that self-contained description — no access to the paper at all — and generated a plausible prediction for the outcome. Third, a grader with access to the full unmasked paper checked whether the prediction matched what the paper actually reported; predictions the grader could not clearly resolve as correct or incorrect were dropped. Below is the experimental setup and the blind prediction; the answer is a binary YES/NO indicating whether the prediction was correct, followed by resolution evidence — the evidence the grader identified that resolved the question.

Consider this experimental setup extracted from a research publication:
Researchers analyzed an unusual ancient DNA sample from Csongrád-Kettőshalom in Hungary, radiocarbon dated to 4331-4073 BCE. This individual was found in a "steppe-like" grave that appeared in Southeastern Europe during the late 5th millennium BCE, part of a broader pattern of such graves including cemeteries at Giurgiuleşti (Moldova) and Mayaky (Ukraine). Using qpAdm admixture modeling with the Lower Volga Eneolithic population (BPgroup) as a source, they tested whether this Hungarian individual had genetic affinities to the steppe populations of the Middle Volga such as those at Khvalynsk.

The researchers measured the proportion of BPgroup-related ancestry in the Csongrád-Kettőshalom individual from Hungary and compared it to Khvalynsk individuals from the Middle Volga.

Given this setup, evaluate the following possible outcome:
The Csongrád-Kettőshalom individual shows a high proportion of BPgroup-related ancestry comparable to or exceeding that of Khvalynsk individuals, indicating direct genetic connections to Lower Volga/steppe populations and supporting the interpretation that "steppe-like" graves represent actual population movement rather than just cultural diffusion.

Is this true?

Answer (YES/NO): YES